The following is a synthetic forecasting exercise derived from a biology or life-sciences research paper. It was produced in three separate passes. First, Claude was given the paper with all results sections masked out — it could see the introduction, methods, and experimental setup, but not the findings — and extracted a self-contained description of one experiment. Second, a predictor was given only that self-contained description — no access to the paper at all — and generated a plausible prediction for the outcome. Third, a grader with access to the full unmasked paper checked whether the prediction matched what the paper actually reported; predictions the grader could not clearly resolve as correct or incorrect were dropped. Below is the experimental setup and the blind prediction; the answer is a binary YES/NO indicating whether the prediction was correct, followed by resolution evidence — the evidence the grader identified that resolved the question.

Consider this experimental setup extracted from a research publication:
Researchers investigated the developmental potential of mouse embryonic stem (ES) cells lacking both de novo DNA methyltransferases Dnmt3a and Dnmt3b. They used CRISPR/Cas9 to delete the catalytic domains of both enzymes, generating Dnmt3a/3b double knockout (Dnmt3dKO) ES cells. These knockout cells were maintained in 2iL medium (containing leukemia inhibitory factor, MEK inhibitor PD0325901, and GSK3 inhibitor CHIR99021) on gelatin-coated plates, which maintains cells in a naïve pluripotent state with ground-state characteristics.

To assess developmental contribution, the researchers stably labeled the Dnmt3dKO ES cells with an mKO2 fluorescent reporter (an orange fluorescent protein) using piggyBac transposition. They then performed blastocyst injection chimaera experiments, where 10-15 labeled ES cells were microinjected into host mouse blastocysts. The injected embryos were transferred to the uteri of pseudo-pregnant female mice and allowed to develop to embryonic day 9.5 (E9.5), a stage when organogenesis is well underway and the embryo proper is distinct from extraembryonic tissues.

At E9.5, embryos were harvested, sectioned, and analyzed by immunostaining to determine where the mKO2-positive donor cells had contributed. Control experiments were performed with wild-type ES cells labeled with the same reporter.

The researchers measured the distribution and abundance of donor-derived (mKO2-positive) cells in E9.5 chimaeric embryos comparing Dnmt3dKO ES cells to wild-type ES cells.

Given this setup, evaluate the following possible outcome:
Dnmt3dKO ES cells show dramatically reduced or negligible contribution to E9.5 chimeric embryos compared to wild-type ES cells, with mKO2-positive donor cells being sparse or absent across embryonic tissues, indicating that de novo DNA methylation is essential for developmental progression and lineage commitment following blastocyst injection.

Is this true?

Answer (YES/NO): YES